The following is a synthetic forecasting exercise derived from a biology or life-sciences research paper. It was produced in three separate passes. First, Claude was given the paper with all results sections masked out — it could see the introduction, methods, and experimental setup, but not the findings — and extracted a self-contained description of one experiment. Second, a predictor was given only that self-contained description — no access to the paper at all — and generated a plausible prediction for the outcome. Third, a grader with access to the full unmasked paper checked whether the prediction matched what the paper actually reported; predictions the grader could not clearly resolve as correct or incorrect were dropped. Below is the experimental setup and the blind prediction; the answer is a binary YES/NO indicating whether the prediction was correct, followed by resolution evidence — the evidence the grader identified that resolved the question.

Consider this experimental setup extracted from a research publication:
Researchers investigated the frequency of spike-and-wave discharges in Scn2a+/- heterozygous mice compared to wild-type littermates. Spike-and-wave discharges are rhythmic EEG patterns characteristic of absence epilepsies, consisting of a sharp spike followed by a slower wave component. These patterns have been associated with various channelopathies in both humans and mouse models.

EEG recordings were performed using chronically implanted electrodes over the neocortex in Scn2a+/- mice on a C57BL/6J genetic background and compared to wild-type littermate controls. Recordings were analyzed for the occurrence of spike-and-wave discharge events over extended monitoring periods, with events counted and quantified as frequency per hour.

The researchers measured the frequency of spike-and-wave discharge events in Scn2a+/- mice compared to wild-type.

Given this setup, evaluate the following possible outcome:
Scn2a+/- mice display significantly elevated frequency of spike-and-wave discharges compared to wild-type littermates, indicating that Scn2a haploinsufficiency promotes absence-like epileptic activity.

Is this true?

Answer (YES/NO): YES